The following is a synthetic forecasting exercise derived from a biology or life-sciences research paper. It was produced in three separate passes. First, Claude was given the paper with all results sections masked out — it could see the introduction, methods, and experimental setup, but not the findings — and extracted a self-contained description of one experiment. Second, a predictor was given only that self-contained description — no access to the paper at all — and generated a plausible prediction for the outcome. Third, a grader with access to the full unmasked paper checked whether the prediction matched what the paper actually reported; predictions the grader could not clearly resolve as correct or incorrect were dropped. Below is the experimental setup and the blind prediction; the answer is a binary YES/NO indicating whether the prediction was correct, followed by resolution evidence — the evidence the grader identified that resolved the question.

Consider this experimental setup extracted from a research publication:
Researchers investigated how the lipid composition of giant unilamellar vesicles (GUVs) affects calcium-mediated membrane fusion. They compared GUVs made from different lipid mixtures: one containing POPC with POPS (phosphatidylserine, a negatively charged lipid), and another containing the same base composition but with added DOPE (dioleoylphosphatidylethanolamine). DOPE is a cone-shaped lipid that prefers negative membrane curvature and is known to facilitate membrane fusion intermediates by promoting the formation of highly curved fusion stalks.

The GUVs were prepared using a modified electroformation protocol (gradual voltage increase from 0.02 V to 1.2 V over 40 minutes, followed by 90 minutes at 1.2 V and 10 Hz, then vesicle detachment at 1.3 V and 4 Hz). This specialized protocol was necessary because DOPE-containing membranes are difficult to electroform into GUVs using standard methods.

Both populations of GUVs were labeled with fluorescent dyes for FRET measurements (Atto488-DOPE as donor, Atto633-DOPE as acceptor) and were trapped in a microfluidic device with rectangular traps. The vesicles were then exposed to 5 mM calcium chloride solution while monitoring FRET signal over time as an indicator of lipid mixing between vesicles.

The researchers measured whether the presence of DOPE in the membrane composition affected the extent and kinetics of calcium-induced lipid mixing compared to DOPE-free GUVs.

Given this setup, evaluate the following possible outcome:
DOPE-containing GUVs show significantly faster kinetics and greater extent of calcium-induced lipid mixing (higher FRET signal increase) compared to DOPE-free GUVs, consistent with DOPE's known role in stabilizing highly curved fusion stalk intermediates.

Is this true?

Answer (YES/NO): YES